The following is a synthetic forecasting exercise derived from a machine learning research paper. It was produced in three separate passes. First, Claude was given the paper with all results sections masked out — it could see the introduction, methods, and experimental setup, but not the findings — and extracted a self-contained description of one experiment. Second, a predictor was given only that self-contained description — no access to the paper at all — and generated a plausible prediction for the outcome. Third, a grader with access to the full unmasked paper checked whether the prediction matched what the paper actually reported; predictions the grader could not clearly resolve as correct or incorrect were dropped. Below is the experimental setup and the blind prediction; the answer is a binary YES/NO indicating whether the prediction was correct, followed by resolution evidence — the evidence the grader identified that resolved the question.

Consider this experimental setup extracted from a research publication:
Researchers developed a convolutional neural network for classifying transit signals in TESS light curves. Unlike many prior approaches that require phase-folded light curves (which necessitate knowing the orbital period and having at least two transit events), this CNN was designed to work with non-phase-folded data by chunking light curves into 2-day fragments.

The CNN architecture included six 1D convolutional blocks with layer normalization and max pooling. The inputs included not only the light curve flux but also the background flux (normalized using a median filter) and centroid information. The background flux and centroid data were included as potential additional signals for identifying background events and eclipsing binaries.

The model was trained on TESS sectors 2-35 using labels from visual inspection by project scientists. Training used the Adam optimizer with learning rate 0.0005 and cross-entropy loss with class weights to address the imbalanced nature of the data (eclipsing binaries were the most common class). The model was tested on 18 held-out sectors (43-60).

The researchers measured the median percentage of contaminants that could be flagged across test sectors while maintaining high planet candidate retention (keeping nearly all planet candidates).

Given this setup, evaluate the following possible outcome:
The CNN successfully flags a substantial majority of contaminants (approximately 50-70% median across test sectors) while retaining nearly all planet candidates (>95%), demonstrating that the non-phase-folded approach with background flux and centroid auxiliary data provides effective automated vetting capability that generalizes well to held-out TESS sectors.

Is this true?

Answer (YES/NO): NO